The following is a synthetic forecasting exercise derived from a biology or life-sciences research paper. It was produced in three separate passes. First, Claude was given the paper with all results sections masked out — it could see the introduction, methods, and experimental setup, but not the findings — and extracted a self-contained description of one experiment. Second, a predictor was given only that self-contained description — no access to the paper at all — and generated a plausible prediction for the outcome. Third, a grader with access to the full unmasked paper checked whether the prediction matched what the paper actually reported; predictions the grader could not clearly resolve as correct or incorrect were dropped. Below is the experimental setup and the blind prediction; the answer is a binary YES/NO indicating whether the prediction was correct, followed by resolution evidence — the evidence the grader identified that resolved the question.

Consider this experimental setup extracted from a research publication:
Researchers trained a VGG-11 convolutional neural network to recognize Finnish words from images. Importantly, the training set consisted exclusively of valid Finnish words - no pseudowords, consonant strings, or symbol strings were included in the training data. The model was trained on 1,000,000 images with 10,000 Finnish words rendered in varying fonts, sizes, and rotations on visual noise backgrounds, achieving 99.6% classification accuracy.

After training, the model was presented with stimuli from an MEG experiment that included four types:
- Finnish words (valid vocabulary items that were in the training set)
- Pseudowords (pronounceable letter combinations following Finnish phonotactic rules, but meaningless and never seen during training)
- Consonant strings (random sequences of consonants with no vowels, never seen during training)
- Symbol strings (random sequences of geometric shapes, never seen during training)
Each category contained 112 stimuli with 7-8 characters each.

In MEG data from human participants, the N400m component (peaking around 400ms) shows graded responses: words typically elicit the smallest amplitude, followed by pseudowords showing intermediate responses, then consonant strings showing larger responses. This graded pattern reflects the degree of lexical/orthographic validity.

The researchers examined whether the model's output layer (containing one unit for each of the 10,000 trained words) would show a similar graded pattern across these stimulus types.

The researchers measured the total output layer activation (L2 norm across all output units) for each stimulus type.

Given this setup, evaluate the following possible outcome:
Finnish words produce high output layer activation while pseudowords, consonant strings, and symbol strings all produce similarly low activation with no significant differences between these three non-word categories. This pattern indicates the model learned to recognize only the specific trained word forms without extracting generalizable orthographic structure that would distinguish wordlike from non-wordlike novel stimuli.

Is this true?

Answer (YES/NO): NO